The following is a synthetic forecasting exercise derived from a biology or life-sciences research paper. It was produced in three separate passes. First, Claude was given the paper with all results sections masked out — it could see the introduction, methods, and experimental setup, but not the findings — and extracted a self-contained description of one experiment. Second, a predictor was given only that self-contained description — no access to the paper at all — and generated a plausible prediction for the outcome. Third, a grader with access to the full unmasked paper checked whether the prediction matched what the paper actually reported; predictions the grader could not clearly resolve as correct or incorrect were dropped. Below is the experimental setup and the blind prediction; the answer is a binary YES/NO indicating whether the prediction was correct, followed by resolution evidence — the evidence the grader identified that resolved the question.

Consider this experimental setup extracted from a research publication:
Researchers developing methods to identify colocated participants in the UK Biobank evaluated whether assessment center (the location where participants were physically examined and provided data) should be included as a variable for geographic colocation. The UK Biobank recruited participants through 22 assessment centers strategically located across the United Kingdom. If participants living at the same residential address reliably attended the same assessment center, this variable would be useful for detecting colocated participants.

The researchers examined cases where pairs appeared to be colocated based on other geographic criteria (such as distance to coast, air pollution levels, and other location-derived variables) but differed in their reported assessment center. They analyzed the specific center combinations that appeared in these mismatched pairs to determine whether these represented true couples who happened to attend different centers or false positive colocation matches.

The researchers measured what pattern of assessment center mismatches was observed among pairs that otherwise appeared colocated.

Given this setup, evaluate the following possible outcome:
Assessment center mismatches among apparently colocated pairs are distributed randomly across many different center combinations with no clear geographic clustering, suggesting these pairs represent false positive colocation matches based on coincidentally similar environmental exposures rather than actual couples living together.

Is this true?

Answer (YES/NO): NO